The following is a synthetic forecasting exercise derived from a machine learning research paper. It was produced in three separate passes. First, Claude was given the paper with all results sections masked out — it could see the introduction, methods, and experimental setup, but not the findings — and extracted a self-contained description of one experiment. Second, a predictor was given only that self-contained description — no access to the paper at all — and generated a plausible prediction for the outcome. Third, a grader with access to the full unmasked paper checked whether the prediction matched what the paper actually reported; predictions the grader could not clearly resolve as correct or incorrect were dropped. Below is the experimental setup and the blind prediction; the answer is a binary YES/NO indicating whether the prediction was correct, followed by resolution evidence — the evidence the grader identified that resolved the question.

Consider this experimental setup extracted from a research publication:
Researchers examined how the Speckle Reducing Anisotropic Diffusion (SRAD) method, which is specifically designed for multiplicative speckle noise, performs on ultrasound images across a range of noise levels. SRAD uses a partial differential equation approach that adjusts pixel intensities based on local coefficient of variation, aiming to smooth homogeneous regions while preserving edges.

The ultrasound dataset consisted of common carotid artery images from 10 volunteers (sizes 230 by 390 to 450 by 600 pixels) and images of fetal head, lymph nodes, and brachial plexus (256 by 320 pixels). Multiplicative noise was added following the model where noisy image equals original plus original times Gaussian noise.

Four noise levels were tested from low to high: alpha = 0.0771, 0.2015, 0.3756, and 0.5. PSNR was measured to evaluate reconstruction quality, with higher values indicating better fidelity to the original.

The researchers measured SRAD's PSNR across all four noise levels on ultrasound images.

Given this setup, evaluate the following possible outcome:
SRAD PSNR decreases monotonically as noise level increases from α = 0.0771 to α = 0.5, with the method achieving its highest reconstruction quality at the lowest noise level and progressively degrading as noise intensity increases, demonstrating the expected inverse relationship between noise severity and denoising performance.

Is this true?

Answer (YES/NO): YES